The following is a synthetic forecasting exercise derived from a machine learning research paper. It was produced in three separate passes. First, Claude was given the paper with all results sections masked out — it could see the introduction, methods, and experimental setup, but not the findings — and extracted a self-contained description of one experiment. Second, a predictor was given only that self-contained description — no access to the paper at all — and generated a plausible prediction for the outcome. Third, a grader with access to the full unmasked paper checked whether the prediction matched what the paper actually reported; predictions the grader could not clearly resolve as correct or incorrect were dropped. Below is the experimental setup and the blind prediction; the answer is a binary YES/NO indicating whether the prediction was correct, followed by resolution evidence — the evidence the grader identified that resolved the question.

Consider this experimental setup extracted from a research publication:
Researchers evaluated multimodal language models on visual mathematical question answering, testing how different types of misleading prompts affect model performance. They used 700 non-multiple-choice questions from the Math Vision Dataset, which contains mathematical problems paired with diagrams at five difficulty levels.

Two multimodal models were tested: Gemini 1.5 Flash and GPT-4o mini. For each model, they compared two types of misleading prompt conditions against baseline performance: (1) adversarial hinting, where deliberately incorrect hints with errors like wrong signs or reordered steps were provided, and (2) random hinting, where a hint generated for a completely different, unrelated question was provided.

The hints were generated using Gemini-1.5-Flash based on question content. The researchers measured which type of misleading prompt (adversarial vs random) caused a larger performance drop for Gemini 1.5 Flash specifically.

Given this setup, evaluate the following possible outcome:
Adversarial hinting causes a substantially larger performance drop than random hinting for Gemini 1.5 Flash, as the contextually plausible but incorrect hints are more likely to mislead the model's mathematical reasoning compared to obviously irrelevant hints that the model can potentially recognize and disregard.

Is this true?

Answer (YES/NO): YES